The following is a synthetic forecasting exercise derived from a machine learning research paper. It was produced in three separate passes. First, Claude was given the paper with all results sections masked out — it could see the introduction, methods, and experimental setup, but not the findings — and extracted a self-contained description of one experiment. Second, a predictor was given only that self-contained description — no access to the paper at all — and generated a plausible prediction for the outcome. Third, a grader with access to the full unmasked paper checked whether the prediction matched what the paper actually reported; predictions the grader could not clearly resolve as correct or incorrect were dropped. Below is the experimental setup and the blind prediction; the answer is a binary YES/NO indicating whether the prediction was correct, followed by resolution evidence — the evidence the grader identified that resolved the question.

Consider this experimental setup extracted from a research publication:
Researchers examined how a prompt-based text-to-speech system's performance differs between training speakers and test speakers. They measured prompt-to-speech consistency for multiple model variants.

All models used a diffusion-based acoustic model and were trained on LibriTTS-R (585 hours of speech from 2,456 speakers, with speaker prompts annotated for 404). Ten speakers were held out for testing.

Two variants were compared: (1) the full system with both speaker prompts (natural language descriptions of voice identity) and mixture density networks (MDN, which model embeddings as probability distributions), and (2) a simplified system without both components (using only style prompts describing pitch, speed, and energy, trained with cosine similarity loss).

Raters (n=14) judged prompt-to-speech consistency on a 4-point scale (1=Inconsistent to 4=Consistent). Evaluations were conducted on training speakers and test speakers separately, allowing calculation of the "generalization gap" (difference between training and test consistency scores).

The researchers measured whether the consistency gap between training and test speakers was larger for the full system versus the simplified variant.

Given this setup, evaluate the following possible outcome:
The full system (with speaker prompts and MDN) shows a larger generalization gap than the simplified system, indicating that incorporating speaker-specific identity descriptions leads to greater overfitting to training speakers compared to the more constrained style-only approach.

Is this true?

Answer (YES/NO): NO